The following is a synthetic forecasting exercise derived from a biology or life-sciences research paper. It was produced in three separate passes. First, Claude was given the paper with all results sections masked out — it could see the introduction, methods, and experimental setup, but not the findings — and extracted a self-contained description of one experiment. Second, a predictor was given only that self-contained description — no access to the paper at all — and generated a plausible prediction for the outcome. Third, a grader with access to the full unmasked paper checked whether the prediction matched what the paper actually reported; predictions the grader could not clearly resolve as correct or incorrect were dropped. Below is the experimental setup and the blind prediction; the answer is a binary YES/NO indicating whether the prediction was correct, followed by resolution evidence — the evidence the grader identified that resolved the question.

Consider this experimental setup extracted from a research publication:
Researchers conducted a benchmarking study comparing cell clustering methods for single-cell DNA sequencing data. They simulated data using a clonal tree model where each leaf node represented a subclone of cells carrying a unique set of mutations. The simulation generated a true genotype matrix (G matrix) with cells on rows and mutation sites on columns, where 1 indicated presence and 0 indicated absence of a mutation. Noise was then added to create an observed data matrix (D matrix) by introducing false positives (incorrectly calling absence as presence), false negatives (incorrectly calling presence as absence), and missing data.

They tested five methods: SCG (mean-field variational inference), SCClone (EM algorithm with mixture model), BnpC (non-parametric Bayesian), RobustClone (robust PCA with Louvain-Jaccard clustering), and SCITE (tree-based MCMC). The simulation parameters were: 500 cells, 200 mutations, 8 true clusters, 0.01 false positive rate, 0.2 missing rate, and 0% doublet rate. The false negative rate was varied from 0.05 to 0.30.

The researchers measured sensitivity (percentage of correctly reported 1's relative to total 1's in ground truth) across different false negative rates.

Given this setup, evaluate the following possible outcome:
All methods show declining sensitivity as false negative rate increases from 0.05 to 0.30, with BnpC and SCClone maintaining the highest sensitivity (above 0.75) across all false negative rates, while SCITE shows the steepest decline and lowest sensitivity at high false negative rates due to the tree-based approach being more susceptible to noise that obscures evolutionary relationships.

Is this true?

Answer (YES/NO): NO